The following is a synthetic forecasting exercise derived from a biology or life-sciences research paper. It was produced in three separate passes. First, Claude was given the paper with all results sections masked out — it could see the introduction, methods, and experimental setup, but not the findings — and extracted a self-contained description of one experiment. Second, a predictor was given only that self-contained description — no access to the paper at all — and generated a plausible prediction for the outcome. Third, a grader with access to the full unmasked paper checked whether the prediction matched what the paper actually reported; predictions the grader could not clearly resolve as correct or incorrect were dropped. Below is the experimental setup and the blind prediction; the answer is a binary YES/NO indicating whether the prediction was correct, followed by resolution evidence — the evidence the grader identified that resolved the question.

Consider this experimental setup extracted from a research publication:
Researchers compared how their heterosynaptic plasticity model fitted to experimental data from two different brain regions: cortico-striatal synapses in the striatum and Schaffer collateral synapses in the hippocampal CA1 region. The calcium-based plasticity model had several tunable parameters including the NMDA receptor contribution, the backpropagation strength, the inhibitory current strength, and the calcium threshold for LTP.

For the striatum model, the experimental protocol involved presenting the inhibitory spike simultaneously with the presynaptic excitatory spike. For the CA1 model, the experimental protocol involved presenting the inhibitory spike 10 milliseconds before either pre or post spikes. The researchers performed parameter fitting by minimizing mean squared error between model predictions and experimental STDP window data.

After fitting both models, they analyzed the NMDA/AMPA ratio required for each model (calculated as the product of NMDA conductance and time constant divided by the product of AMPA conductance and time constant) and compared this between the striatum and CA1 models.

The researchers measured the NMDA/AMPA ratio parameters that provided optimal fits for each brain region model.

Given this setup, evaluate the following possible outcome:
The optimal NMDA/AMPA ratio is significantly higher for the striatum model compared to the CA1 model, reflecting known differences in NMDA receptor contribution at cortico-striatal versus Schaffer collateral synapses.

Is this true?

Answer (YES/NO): NO